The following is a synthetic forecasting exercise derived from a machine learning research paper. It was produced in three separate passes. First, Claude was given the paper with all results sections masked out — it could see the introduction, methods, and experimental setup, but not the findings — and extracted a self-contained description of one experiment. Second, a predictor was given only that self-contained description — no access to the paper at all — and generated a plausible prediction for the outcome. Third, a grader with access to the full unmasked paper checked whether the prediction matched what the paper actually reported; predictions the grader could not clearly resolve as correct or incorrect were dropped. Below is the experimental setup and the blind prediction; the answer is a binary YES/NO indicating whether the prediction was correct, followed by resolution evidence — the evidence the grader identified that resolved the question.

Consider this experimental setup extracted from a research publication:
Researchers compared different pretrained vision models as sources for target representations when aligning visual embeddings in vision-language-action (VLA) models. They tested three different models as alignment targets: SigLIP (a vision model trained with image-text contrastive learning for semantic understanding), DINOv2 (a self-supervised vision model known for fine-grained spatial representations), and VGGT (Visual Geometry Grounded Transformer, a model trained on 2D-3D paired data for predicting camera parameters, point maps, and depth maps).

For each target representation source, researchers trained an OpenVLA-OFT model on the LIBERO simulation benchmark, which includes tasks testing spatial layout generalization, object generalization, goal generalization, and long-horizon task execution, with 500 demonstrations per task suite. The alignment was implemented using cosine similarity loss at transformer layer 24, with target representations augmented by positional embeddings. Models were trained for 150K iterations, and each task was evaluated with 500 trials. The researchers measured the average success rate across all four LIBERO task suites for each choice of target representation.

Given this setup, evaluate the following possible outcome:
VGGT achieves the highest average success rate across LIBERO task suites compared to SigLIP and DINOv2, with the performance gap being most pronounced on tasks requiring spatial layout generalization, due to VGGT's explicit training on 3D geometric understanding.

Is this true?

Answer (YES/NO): NO